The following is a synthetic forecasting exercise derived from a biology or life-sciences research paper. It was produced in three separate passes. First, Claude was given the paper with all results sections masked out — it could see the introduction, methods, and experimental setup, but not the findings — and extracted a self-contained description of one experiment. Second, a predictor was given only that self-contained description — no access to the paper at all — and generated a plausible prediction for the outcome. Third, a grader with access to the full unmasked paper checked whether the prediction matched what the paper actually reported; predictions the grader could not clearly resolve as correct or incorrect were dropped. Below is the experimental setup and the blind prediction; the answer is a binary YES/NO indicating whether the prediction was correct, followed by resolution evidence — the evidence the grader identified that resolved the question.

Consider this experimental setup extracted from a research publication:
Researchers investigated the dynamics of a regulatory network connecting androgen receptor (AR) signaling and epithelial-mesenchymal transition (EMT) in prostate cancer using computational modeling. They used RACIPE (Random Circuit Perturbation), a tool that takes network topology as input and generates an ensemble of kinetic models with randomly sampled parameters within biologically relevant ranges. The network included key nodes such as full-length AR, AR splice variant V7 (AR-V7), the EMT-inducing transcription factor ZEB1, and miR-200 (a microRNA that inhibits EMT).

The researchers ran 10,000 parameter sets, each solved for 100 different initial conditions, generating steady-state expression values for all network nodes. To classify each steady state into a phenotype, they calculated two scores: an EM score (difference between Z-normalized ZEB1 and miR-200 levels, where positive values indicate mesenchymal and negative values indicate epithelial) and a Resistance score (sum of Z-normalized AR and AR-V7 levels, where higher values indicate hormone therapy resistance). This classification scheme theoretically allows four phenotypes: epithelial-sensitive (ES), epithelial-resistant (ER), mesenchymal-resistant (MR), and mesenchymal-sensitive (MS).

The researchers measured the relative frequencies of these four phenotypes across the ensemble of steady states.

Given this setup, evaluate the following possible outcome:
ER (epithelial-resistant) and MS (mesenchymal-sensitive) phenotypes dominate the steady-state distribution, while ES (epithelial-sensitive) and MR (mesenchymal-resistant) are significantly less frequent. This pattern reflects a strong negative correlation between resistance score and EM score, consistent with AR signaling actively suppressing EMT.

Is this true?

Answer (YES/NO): NO